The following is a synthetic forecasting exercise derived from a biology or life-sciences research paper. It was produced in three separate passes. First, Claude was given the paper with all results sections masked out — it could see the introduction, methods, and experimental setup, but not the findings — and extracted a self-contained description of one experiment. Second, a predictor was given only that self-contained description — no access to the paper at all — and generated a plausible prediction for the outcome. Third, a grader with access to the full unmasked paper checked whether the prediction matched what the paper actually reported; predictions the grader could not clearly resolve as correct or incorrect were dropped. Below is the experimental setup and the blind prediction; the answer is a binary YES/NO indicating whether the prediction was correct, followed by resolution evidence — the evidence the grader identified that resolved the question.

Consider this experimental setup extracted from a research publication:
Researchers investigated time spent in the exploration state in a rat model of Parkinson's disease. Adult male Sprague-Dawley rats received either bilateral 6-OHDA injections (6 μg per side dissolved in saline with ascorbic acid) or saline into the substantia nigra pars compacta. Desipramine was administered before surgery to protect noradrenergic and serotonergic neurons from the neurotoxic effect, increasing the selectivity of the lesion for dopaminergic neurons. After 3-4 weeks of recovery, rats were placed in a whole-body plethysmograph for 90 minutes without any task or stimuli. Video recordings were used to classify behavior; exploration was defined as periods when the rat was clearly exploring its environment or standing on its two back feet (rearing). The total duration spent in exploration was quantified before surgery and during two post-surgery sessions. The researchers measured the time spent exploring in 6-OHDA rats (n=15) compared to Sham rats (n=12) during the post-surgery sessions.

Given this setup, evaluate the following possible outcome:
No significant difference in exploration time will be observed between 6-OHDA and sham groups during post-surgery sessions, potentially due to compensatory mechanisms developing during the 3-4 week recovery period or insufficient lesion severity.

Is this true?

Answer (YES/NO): YES